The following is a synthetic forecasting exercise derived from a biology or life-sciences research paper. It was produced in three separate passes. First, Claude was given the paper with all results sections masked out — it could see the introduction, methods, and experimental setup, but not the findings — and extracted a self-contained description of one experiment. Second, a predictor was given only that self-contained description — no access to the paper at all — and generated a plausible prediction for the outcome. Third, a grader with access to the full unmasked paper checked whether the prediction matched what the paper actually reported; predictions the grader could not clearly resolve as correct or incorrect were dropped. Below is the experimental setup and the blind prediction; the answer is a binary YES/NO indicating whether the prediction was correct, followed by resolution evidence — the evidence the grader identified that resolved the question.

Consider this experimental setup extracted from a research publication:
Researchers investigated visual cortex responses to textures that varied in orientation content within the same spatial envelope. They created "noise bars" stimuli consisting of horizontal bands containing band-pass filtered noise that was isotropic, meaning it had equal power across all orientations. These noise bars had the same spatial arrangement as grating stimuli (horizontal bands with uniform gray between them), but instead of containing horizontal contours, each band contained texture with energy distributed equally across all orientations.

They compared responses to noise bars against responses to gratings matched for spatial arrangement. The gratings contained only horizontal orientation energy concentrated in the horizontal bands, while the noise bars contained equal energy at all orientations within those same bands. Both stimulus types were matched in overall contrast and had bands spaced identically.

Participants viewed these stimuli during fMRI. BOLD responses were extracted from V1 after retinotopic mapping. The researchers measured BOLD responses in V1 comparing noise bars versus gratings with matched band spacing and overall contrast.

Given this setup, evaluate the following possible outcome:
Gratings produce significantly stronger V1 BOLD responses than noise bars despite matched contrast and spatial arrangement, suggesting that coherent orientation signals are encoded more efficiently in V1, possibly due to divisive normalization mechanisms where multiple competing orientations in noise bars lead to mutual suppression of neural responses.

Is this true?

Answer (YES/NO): NO